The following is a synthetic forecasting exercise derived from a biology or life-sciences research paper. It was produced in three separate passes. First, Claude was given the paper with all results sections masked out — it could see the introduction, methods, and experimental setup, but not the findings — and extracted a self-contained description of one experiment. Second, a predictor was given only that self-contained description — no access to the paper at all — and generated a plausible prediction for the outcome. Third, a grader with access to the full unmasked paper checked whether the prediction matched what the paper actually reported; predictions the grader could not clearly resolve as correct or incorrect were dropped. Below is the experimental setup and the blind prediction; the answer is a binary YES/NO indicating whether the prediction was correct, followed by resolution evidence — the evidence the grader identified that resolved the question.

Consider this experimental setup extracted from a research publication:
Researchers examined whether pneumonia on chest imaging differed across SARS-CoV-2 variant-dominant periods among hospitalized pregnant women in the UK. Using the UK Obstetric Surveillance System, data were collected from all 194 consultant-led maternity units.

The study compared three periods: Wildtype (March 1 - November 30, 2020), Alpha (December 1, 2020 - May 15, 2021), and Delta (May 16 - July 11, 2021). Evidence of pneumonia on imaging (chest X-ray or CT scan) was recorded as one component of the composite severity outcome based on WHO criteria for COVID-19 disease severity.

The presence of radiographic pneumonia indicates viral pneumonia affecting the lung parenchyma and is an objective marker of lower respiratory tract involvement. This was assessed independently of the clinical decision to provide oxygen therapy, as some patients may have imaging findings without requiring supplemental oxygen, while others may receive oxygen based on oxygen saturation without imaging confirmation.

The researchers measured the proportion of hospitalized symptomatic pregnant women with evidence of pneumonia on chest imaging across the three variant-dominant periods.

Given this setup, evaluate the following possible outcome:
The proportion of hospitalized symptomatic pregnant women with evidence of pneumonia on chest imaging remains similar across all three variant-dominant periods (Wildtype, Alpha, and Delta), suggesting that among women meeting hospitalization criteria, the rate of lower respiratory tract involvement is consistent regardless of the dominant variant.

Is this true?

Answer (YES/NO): NO